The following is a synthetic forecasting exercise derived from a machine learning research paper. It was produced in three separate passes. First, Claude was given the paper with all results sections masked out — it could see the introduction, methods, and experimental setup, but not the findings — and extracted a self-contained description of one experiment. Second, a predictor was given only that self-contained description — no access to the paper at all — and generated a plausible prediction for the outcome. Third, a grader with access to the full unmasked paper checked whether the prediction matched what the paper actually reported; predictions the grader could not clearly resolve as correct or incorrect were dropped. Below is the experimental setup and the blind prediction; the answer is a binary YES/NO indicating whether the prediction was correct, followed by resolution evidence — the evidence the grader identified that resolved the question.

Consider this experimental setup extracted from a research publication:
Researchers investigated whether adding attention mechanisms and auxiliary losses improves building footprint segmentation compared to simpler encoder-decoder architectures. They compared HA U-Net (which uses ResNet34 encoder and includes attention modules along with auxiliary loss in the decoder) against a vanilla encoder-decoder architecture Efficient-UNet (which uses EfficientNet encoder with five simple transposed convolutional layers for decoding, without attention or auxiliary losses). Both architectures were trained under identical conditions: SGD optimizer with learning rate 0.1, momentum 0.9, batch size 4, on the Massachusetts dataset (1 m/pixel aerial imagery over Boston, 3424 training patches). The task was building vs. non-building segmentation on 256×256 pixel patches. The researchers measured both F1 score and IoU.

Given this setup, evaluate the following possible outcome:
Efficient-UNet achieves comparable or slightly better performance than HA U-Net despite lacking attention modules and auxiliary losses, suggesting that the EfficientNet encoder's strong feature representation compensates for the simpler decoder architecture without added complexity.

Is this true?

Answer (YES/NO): NO